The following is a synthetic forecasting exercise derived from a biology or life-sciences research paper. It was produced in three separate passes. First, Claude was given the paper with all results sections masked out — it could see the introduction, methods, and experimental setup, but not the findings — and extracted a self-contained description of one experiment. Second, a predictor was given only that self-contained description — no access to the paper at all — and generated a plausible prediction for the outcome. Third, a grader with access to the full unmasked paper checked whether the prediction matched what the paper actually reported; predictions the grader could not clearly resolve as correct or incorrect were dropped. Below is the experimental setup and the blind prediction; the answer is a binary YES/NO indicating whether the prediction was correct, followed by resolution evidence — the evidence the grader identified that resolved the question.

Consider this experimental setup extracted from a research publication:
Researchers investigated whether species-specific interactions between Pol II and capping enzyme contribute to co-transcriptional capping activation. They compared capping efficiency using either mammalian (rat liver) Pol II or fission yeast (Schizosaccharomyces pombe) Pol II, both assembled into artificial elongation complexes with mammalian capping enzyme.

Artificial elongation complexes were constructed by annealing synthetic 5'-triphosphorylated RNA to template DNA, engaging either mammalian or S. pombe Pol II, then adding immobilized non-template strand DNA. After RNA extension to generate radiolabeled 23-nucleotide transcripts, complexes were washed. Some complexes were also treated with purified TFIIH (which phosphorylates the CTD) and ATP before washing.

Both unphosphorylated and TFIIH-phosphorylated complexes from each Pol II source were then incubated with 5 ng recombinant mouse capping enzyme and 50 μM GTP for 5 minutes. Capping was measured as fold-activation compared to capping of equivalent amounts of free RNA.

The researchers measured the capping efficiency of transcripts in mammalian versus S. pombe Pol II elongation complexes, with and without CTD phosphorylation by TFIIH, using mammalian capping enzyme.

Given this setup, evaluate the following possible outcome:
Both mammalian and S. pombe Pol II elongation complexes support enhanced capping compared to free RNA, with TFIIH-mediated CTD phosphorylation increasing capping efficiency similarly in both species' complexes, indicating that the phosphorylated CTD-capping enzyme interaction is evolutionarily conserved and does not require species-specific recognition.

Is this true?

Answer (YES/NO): NO